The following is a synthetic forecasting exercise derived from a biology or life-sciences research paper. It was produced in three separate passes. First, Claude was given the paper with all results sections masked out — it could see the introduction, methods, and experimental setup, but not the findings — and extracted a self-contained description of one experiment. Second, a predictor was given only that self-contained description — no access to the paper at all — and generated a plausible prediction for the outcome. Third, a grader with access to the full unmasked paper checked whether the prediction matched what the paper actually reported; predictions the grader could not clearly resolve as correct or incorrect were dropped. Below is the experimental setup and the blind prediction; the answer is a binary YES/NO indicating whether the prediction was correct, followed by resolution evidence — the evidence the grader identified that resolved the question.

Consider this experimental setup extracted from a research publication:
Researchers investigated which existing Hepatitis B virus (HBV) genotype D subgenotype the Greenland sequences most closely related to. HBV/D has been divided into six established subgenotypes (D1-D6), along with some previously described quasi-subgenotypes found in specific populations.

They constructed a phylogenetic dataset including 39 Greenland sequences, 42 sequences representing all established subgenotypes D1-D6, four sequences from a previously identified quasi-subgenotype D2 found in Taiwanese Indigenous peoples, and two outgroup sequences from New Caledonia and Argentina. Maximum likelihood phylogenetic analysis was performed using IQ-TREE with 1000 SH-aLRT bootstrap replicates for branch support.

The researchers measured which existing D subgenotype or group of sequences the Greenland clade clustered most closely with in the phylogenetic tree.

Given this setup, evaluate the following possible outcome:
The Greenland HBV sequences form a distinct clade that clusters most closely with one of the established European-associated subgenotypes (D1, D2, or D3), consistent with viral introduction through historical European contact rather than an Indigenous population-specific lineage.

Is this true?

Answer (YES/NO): NO